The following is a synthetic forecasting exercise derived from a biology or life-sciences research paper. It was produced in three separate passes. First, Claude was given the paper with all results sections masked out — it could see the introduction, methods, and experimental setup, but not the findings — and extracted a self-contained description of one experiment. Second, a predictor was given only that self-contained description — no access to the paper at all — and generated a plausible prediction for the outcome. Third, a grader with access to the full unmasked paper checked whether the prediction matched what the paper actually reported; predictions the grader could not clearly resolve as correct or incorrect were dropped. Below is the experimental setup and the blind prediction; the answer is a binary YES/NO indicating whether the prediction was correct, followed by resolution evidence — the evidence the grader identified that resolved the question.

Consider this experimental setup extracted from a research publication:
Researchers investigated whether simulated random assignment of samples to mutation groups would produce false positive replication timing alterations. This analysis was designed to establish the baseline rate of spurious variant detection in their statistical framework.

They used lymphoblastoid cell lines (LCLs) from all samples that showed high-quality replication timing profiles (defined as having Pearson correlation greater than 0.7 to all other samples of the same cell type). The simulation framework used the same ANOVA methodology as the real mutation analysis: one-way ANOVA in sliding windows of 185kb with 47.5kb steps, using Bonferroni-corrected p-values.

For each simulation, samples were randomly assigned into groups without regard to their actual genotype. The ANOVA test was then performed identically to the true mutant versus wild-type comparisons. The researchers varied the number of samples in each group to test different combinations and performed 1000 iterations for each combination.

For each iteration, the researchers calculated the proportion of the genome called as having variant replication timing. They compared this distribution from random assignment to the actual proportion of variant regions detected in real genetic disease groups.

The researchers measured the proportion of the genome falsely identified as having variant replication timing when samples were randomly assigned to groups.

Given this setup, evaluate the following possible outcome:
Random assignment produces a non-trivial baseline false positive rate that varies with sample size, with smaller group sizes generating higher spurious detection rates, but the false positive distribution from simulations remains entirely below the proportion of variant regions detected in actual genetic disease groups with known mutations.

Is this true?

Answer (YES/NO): NO